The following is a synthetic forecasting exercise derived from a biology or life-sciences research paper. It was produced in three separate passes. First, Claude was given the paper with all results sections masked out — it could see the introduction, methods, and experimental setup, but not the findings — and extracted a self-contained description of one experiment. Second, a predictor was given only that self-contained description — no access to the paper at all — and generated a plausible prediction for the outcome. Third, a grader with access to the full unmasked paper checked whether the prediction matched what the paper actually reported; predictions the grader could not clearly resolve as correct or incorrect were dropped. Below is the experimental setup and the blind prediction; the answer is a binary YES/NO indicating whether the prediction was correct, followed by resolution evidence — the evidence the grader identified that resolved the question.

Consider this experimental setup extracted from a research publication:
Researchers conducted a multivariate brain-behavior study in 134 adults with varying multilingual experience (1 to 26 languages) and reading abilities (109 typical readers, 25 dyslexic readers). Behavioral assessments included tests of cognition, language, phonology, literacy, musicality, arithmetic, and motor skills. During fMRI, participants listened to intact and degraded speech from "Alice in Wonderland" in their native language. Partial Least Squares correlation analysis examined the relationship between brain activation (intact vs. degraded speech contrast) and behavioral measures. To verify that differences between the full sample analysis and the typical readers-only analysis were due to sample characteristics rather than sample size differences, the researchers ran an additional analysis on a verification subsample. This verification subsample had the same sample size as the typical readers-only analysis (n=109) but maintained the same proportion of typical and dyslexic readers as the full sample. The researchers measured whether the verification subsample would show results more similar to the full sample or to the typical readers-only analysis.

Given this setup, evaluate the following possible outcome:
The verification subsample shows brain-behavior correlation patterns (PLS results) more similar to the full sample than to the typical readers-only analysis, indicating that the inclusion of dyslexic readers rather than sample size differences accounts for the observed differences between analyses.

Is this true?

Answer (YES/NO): YES